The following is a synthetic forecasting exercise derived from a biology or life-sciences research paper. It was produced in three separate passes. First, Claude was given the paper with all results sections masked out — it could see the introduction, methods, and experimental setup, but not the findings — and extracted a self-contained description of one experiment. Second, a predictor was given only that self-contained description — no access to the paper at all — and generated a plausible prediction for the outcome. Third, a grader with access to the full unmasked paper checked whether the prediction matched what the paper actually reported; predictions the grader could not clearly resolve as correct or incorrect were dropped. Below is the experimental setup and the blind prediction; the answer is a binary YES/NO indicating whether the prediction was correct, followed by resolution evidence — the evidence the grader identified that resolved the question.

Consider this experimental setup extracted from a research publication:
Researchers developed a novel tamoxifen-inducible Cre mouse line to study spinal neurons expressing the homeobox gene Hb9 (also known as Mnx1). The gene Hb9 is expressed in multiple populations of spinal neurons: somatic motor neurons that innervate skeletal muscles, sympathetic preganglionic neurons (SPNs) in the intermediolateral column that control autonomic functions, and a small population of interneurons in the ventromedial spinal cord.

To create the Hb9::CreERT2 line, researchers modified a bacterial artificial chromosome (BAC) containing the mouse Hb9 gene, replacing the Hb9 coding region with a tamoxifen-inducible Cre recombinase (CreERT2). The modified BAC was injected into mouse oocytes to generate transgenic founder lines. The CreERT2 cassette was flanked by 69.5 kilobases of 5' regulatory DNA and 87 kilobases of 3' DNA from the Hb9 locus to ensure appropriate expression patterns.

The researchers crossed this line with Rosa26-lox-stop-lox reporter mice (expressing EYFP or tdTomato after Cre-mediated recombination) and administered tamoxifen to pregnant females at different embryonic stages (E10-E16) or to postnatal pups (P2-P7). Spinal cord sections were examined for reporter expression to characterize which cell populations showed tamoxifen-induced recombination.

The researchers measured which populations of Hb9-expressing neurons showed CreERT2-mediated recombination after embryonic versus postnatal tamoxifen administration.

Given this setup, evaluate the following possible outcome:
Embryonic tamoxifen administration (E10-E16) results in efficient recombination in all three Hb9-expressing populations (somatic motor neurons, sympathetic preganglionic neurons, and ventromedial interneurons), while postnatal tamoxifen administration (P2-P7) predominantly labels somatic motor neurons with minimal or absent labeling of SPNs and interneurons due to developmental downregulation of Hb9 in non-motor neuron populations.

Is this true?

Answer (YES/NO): NO